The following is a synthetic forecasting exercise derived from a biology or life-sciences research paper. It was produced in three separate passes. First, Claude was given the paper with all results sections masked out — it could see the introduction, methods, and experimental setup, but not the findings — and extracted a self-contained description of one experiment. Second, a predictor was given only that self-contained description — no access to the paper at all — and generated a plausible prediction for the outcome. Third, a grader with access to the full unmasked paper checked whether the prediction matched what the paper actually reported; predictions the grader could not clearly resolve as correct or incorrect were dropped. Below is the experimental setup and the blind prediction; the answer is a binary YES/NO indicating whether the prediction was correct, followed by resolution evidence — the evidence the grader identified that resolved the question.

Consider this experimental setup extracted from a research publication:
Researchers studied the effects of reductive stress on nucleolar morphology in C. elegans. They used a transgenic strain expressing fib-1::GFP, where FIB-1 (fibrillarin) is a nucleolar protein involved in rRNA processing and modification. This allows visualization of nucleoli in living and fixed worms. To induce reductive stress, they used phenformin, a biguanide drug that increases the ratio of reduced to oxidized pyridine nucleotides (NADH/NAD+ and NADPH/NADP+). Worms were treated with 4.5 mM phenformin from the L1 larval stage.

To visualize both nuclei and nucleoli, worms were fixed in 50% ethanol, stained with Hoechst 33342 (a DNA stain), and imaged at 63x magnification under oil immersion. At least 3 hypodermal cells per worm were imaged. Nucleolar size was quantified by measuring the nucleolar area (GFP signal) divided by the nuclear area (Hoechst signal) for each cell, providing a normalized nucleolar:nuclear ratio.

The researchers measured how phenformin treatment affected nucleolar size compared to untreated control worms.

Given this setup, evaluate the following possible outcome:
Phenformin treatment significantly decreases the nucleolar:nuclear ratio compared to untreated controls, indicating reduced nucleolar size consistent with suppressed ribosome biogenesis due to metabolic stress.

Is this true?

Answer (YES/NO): YES